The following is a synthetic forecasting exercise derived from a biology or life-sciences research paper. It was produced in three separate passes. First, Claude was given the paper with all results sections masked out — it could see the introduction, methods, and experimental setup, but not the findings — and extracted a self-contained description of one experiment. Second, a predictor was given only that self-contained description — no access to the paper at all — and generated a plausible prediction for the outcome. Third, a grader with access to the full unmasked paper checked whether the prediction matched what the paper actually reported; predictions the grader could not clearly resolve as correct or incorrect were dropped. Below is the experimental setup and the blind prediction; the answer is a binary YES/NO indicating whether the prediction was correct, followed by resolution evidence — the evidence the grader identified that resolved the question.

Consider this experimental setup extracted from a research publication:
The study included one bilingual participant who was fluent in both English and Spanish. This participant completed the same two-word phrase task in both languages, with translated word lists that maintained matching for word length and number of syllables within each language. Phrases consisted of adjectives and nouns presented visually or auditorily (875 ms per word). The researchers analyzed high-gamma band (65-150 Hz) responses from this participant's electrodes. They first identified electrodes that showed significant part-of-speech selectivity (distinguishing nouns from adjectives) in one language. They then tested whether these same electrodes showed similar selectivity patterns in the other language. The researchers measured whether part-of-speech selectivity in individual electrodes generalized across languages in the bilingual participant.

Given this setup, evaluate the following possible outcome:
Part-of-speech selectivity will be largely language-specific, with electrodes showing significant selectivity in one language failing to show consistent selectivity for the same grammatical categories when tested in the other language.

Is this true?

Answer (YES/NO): NO